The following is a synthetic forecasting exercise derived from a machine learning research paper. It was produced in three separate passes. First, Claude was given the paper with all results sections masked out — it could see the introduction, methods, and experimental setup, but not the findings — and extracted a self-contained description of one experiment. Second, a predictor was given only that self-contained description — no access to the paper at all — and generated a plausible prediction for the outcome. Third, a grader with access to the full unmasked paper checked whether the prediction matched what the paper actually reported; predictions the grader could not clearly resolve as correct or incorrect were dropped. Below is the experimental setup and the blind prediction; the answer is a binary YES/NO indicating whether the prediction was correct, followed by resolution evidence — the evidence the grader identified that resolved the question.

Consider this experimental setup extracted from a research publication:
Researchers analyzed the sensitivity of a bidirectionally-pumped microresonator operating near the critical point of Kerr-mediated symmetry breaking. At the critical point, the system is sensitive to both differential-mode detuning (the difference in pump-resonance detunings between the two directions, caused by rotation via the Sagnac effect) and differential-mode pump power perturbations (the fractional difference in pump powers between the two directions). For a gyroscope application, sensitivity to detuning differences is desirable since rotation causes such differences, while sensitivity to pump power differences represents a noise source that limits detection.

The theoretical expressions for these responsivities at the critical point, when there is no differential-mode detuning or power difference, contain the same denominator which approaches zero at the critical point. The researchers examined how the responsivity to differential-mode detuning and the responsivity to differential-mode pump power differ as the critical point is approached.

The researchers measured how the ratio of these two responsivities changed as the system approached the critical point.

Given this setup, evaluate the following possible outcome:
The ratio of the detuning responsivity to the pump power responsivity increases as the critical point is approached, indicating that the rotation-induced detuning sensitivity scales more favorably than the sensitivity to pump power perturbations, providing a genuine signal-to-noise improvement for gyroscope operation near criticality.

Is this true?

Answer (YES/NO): NO